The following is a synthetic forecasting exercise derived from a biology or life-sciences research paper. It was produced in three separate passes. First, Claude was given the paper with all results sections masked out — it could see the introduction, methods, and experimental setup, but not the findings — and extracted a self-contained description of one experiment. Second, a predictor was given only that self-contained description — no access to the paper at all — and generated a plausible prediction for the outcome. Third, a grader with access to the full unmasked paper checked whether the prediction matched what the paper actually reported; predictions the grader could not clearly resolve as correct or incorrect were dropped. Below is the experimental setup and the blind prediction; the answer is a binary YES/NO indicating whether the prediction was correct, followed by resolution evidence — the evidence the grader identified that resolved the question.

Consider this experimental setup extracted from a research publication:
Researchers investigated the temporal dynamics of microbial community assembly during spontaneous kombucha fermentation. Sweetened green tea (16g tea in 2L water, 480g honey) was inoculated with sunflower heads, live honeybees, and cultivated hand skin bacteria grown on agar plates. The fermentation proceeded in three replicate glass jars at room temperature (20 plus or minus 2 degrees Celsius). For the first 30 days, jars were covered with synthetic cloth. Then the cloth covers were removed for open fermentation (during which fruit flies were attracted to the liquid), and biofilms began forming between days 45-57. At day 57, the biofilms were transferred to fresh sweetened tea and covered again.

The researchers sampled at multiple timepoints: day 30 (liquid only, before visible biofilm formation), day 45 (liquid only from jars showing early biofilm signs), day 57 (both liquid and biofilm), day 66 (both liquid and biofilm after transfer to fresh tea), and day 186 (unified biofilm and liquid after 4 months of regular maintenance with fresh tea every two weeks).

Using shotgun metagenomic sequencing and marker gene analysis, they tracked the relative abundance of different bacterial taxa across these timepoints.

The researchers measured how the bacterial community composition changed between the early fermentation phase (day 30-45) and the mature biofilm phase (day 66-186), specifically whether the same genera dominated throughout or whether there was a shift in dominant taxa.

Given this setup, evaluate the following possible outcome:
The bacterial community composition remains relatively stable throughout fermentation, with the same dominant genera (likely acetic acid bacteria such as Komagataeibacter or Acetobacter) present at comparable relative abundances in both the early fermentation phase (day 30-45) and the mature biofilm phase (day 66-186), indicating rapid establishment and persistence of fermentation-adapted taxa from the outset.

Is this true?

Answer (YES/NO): NO